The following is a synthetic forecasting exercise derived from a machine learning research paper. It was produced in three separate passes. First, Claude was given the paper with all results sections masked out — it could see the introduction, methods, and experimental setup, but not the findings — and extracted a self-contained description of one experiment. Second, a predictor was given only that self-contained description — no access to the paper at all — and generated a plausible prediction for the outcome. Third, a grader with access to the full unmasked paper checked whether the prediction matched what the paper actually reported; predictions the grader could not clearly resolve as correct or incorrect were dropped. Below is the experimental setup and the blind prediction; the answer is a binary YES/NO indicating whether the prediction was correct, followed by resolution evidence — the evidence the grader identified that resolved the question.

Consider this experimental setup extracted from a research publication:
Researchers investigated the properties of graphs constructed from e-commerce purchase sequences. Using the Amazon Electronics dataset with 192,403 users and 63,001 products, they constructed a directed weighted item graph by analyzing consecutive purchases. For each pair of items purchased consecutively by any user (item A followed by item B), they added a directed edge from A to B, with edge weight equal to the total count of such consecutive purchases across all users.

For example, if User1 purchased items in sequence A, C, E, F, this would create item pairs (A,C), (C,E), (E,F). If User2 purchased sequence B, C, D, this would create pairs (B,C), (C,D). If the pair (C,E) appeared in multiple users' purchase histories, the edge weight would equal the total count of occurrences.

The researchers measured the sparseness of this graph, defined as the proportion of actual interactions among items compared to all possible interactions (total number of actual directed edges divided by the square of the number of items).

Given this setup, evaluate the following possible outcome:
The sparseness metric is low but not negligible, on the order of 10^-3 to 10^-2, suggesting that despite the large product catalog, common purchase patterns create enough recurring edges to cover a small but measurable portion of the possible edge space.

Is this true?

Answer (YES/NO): NO